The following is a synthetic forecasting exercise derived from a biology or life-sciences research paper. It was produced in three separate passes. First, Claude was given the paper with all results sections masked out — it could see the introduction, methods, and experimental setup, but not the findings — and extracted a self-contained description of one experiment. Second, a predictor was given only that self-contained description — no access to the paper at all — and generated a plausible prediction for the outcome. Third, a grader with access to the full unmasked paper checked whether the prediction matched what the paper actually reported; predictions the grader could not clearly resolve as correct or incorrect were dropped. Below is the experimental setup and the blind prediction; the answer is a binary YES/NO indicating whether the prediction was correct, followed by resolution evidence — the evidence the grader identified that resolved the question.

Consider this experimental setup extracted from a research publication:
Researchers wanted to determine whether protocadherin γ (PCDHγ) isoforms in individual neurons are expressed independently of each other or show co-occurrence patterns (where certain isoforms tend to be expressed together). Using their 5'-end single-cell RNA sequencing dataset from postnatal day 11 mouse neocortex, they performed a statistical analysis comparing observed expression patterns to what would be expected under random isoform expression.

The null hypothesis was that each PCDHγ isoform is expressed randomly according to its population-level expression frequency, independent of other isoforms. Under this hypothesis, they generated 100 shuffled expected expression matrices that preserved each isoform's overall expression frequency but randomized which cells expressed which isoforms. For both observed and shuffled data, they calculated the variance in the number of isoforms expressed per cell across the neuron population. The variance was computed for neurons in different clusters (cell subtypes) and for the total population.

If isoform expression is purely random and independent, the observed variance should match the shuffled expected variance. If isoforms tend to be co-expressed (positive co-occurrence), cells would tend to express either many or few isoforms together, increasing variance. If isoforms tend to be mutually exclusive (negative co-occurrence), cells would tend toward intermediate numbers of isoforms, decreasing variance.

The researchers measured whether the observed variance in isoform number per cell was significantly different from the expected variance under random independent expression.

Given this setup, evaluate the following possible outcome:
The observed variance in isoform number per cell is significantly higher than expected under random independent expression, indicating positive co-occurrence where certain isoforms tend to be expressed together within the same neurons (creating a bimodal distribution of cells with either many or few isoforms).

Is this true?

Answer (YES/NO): YES